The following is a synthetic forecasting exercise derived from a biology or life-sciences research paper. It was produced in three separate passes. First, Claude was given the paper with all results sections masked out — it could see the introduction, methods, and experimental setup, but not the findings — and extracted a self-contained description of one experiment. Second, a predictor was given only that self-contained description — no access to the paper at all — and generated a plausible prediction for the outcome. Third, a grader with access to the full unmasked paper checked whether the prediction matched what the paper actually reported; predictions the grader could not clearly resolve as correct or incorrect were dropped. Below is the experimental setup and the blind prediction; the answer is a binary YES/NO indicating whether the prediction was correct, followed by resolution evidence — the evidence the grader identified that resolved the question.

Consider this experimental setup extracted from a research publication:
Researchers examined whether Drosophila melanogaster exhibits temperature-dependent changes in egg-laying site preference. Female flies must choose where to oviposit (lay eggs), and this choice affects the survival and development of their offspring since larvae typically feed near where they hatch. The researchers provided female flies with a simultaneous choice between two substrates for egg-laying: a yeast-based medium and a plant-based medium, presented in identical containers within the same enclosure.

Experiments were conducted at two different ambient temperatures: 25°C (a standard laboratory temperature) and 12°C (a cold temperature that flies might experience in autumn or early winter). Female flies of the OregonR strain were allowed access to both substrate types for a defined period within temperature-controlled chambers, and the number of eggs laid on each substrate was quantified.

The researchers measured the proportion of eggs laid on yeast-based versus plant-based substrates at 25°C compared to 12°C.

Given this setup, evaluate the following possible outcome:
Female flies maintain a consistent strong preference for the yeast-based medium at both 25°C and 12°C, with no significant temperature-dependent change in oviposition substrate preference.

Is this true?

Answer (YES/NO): NO